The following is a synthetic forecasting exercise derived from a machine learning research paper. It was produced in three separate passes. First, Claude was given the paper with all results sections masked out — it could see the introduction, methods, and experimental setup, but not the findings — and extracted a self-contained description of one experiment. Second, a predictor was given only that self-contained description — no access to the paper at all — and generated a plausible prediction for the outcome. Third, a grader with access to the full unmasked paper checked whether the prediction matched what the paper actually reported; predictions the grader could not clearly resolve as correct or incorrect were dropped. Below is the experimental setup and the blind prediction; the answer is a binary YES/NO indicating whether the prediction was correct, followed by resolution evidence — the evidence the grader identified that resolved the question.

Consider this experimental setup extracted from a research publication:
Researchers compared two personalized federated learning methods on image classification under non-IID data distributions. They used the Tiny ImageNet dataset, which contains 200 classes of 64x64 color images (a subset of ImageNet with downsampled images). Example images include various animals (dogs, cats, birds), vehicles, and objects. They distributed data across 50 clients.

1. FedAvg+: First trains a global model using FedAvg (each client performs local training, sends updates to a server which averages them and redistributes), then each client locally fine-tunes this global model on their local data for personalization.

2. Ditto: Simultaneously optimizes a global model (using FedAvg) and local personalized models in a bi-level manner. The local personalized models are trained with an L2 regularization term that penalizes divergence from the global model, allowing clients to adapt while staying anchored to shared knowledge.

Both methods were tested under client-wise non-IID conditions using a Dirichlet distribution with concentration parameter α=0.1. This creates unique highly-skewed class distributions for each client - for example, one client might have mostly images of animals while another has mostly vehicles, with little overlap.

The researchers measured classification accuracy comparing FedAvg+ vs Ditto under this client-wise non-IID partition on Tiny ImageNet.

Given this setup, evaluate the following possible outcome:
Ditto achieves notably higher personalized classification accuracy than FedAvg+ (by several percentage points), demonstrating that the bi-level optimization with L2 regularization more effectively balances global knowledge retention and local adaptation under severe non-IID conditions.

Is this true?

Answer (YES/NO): NO